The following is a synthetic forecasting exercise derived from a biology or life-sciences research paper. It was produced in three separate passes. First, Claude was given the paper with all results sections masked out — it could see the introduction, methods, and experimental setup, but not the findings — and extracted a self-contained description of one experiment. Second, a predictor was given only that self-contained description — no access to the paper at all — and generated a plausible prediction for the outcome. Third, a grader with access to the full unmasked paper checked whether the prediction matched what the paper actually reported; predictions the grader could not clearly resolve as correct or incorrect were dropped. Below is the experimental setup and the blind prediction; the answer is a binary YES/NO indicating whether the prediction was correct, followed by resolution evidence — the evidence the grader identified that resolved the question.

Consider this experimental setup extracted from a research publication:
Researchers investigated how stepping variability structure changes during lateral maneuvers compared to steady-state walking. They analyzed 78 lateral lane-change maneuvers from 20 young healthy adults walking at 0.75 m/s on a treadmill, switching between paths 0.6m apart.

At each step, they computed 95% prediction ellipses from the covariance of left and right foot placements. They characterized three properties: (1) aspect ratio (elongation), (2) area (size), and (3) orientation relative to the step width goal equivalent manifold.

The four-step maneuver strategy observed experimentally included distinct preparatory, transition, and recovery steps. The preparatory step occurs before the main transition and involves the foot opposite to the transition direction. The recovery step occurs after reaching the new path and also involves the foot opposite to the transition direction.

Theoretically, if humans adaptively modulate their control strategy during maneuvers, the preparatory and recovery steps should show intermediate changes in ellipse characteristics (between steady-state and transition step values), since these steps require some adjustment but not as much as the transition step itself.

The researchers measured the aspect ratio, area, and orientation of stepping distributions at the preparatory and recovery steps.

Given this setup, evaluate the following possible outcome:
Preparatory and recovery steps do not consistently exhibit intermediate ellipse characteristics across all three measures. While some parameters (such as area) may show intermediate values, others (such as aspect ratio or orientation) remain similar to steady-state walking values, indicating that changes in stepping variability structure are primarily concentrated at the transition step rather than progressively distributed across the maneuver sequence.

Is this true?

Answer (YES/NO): NO